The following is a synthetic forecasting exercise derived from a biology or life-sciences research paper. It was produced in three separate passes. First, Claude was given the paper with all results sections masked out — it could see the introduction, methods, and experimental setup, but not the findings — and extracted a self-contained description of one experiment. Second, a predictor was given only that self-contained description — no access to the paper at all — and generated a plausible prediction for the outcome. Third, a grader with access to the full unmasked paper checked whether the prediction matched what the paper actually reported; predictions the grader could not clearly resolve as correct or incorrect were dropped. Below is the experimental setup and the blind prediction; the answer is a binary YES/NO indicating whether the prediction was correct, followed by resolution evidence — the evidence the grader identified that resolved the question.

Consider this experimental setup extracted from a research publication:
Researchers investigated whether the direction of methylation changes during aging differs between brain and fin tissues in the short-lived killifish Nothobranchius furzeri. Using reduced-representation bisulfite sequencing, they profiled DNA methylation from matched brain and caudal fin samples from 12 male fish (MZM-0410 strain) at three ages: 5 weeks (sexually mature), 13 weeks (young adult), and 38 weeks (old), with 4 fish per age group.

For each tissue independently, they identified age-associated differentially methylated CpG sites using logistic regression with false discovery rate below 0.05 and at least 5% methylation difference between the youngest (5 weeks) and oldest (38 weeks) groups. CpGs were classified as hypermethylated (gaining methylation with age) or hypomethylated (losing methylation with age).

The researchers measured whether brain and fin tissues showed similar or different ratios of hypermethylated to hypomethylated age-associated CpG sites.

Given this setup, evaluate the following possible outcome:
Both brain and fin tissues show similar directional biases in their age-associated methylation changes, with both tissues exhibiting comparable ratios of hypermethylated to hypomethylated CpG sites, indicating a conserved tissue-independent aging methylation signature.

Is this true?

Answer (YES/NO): NO